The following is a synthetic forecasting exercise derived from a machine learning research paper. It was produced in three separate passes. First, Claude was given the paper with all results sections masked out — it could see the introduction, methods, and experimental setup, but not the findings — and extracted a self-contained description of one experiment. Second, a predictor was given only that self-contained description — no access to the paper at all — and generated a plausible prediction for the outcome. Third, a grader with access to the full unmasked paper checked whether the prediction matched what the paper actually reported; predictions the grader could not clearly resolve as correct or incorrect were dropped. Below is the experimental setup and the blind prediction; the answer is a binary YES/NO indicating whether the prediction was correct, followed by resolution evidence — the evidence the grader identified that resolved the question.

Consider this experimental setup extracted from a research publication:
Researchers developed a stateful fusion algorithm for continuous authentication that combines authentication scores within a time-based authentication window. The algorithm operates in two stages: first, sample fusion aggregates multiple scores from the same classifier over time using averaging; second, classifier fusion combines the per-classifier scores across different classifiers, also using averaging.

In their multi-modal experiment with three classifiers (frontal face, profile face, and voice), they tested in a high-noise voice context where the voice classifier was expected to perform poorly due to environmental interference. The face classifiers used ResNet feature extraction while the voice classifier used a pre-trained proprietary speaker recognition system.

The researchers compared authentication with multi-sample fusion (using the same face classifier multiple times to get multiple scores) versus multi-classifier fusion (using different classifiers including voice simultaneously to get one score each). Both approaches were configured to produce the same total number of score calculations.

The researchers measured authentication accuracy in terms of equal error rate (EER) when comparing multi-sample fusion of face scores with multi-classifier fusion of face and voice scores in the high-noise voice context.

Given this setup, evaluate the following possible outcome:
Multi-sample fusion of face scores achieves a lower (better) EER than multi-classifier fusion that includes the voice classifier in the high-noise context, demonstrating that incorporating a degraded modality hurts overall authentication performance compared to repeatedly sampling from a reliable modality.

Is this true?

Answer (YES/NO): YES